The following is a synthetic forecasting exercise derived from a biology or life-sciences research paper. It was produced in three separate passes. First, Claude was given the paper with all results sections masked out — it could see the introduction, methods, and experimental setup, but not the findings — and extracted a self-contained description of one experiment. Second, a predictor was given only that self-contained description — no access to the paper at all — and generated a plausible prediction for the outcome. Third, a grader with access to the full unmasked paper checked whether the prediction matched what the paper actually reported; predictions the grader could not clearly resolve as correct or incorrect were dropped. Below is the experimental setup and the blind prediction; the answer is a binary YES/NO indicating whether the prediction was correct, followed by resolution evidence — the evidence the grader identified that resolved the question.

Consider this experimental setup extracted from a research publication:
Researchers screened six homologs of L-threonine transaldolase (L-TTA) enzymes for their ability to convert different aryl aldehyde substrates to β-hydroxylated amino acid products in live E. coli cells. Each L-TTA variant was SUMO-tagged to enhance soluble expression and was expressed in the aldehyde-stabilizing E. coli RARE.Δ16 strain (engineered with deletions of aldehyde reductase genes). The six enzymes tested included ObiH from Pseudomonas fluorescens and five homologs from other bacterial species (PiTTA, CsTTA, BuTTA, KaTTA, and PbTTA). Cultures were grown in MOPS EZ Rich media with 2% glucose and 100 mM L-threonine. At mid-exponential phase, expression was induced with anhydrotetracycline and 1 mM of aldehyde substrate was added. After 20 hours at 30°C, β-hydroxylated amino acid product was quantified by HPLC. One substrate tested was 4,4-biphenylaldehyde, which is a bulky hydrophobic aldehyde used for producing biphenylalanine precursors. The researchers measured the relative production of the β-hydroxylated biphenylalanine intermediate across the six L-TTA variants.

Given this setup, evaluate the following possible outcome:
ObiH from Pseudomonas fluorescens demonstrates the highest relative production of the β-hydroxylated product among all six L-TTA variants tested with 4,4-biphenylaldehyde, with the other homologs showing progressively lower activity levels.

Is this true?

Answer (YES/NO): YES